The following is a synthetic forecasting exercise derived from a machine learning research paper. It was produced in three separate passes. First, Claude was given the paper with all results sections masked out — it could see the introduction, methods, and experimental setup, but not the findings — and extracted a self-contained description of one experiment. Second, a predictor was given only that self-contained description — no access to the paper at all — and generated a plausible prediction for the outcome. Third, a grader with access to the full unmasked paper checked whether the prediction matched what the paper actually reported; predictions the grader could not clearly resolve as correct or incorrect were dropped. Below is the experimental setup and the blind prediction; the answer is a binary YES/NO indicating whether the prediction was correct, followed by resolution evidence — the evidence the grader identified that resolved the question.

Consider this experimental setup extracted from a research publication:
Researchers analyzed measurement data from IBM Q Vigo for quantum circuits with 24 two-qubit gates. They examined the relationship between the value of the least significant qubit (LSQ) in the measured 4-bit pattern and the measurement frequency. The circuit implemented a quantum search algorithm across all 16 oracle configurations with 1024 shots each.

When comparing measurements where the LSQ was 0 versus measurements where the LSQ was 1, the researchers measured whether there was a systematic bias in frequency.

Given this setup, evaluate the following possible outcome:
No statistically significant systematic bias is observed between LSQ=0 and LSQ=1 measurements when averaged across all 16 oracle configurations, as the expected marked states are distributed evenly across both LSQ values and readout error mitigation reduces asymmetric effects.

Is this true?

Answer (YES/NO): NO